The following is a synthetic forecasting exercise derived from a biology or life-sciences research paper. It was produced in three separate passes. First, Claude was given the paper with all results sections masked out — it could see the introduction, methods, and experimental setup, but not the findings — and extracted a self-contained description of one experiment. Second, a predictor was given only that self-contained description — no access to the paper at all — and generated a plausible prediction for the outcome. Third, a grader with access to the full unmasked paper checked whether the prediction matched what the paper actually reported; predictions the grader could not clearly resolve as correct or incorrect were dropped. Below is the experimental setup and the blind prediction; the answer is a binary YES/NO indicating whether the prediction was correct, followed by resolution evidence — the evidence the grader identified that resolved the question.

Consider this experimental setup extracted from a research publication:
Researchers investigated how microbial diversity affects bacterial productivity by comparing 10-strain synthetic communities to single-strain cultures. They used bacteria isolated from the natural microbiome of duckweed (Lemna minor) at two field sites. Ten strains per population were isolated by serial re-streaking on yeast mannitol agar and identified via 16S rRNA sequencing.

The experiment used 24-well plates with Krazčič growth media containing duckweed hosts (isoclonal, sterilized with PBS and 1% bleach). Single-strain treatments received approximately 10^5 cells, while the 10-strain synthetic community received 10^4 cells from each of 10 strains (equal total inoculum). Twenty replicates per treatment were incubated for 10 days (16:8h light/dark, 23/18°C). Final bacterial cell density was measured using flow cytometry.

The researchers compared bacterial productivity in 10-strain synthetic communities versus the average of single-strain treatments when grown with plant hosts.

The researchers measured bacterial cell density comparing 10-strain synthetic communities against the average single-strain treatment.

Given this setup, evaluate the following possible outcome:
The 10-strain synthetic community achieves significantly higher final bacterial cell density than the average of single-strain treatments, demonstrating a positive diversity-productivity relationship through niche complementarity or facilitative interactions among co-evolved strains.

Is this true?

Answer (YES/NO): NO